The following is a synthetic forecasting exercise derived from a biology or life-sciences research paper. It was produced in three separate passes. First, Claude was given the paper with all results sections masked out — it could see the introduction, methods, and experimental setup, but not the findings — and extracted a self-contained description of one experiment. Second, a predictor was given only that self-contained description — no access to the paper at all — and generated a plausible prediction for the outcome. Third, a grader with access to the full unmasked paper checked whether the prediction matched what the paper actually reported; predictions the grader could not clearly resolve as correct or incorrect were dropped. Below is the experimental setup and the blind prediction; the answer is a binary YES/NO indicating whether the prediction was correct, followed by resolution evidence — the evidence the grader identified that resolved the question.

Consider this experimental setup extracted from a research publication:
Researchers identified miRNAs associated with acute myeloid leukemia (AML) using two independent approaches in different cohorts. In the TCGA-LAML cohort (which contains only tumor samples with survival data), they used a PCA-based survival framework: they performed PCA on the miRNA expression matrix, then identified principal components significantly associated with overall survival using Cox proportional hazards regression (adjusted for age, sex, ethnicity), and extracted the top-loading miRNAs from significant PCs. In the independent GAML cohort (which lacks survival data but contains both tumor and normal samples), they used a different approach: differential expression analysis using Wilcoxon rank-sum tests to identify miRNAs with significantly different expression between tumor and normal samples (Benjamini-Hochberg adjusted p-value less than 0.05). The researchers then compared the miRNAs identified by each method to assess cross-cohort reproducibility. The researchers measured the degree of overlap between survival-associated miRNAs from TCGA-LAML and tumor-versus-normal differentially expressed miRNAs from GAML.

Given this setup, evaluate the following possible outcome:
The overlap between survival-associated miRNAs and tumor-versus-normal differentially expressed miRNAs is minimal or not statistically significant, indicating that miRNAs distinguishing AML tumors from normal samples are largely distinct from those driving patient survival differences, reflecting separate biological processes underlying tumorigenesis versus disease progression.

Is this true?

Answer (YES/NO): NO